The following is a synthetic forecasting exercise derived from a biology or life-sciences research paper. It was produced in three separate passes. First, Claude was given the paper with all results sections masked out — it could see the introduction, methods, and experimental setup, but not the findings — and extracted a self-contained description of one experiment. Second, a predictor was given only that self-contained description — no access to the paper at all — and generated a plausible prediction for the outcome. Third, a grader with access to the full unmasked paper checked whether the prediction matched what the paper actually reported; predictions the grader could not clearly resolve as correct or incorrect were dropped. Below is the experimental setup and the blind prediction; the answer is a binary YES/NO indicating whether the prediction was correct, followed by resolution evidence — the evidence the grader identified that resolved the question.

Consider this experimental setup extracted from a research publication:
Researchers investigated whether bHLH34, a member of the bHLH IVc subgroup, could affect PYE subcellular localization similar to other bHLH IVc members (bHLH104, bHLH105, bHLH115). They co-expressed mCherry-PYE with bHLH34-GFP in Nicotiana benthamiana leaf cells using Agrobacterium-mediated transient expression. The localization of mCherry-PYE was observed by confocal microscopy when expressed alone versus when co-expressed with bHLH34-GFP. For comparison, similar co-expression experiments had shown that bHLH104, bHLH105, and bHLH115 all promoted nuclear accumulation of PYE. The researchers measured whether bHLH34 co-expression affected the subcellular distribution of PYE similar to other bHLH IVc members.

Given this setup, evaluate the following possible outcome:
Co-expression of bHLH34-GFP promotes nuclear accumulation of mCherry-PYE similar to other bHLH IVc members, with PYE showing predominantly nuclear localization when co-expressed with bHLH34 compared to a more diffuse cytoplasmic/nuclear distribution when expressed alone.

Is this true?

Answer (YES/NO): NO